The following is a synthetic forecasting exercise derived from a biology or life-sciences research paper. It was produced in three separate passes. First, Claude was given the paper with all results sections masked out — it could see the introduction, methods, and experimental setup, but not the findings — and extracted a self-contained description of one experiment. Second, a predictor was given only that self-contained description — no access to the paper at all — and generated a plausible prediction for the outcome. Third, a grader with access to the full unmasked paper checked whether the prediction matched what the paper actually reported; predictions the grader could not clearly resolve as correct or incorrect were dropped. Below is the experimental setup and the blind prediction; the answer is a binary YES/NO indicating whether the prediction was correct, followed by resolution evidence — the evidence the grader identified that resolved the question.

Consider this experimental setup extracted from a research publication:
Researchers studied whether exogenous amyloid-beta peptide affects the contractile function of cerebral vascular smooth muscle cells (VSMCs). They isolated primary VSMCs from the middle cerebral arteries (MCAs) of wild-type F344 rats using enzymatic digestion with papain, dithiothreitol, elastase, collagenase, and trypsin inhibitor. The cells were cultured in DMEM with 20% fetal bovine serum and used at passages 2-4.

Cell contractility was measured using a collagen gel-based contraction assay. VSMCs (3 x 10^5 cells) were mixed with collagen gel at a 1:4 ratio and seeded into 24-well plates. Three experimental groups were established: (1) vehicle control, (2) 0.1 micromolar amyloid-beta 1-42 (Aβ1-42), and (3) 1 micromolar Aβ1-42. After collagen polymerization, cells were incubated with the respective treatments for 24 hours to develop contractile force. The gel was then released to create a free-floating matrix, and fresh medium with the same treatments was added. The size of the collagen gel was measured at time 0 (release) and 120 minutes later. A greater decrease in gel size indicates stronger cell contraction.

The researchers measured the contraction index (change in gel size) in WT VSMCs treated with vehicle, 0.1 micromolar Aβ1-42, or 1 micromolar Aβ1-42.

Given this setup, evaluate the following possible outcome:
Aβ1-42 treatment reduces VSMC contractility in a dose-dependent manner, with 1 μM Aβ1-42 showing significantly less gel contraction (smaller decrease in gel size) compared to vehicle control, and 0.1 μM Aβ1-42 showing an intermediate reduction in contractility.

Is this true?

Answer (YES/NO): NO